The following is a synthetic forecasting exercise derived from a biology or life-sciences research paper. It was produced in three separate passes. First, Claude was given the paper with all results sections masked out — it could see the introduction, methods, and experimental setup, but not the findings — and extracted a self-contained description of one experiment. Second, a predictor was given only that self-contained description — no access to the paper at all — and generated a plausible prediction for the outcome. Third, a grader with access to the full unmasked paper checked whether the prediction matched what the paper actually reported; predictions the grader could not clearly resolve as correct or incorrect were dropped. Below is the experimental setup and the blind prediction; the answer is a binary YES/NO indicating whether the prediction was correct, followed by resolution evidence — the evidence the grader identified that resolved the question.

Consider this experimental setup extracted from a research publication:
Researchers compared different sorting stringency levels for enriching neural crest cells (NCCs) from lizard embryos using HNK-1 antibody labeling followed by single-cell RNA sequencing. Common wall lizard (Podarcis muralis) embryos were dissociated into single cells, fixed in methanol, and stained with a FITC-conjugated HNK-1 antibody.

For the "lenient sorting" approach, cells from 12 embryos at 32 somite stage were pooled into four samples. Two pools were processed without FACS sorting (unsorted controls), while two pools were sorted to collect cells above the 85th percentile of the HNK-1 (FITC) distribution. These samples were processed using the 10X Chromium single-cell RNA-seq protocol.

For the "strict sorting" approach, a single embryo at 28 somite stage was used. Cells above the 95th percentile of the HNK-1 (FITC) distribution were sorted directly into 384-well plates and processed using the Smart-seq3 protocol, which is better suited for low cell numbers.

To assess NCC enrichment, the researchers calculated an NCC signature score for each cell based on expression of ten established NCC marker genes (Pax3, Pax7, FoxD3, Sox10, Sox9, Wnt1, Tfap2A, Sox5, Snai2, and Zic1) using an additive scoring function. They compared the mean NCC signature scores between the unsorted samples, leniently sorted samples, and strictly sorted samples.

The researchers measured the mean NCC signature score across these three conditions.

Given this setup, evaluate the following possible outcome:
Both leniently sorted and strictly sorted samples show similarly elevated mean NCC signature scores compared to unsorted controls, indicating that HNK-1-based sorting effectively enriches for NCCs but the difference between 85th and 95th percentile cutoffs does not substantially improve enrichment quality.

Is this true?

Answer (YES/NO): NO